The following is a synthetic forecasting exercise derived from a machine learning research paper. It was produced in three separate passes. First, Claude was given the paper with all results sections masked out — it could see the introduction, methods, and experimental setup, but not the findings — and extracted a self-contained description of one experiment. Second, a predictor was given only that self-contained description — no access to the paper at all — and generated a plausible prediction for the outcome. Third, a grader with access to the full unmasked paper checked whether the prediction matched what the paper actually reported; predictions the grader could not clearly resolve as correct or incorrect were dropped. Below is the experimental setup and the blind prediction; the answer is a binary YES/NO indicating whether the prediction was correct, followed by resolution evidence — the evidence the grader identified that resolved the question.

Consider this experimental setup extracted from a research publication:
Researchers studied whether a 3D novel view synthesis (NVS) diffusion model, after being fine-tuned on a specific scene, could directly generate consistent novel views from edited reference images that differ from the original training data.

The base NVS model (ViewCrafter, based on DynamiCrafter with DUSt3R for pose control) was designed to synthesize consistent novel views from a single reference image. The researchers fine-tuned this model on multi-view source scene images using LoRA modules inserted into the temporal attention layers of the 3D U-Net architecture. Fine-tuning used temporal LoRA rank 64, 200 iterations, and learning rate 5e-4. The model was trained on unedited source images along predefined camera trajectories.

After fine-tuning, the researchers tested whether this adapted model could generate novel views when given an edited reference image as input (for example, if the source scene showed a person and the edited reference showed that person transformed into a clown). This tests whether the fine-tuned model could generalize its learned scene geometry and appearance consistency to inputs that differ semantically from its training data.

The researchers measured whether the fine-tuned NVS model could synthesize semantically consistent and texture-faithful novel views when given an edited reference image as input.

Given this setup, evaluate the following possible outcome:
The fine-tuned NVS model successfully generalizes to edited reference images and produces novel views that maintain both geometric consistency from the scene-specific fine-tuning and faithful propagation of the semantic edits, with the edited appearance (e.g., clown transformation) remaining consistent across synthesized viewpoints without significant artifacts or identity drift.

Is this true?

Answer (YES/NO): NO